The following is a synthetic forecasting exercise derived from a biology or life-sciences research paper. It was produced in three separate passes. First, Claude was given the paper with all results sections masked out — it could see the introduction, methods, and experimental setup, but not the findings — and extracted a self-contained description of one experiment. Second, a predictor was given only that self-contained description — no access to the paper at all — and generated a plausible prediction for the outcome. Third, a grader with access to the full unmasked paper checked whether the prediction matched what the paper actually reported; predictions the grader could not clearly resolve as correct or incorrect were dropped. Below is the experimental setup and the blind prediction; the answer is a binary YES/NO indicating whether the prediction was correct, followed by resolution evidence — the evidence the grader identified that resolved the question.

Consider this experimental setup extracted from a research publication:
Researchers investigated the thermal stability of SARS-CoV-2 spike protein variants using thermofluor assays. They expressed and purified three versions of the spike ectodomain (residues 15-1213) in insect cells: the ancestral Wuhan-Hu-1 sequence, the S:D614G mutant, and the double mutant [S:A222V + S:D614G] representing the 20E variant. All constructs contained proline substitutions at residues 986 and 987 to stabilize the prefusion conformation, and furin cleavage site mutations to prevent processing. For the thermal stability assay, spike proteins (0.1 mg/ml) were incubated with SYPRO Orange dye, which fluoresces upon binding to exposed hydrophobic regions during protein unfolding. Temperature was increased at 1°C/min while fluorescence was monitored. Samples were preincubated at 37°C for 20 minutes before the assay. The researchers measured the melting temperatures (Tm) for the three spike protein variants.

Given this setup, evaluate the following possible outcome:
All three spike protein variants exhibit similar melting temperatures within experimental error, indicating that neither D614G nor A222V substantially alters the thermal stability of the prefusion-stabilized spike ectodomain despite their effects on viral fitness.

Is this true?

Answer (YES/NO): NO